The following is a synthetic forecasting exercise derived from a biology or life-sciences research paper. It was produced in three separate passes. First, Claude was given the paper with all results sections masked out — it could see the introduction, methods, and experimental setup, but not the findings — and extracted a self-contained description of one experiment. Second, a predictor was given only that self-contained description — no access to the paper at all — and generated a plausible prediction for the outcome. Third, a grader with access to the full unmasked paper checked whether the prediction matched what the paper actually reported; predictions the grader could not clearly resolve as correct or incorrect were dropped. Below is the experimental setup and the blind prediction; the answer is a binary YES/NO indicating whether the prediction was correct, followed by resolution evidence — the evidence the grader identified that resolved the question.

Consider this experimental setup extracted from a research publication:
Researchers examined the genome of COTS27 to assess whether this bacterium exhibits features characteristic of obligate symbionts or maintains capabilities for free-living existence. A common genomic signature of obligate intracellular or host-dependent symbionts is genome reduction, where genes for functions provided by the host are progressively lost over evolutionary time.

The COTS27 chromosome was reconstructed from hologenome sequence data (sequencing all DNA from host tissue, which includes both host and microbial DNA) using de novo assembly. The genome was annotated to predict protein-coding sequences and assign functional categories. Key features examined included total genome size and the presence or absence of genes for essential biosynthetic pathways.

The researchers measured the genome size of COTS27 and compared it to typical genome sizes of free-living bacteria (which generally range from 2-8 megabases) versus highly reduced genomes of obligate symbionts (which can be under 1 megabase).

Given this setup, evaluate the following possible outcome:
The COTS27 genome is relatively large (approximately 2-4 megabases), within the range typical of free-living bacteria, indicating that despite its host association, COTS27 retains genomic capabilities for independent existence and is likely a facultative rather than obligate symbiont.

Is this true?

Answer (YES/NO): YES